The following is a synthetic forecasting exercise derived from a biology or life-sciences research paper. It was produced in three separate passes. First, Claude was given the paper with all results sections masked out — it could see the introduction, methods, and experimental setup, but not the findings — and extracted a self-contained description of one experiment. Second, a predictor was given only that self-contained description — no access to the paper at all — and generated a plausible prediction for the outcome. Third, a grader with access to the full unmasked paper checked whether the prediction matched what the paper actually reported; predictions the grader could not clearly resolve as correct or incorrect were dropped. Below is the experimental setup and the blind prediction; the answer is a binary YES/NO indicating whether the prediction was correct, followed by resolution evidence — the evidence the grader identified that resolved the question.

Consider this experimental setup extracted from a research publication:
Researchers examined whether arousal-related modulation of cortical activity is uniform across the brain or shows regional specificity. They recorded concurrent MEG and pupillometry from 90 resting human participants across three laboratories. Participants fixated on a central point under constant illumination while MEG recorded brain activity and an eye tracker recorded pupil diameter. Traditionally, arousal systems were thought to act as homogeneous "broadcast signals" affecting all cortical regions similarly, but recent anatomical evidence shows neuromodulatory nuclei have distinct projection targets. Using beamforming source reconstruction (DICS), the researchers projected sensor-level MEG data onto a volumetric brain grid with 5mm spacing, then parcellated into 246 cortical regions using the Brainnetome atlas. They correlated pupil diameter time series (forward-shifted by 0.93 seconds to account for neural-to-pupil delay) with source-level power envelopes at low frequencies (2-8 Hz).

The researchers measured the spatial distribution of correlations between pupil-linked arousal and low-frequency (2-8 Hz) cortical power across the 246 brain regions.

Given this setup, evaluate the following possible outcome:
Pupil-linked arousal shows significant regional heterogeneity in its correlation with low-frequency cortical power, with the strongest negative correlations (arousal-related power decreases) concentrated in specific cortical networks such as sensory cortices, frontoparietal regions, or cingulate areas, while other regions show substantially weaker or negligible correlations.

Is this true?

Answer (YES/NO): NO